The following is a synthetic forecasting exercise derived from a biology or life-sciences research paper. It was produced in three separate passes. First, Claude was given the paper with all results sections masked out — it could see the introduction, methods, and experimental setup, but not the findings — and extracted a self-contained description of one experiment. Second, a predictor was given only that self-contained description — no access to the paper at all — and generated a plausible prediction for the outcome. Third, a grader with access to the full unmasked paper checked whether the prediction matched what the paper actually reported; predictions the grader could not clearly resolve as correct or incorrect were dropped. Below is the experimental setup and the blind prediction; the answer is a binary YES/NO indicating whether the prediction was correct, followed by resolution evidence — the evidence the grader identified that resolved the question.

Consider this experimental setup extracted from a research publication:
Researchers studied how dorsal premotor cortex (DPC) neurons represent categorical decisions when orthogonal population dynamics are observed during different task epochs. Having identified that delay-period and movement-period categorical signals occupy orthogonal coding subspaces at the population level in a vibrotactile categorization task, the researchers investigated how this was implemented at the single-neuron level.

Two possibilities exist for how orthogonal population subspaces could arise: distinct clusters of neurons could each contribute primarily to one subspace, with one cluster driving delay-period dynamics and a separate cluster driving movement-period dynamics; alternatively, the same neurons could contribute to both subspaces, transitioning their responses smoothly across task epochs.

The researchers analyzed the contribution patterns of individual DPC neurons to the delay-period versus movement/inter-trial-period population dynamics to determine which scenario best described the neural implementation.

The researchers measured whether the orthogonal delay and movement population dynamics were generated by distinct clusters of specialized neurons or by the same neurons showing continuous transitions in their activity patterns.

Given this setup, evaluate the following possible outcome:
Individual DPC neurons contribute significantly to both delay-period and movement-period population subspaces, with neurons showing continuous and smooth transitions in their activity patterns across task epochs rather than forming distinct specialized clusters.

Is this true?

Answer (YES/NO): YES